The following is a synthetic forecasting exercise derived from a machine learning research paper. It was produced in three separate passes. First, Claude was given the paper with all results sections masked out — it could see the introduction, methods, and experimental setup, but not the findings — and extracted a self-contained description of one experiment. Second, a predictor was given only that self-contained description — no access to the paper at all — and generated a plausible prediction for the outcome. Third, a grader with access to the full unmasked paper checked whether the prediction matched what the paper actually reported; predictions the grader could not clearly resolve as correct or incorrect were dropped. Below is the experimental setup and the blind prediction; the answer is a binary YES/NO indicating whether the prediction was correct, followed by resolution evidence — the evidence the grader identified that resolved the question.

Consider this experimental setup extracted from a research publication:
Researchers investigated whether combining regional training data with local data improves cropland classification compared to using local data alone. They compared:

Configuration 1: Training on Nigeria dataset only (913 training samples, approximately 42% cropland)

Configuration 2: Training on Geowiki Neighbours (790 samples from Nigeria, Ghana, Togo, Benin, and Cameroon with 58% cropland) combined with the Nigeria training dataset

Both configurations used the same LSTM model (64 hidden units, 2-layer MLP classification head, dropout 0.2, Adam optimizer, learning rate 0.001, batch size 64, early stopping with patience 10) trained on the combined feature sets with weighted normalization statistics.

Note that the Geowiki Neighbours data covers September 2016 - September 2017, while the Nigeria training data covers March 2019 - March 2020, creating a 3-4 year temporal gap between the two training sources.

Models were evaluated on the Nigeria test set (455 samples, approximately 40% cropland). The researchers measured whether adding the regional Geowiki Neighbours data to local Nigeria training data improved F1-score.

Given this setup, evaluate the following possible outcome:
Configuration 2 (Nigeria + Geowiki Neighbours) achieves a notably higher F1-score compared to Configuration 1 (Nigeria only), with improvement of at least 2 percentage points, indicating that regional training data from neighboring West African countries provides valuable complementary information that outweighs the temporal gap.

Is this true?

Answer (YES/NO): YES